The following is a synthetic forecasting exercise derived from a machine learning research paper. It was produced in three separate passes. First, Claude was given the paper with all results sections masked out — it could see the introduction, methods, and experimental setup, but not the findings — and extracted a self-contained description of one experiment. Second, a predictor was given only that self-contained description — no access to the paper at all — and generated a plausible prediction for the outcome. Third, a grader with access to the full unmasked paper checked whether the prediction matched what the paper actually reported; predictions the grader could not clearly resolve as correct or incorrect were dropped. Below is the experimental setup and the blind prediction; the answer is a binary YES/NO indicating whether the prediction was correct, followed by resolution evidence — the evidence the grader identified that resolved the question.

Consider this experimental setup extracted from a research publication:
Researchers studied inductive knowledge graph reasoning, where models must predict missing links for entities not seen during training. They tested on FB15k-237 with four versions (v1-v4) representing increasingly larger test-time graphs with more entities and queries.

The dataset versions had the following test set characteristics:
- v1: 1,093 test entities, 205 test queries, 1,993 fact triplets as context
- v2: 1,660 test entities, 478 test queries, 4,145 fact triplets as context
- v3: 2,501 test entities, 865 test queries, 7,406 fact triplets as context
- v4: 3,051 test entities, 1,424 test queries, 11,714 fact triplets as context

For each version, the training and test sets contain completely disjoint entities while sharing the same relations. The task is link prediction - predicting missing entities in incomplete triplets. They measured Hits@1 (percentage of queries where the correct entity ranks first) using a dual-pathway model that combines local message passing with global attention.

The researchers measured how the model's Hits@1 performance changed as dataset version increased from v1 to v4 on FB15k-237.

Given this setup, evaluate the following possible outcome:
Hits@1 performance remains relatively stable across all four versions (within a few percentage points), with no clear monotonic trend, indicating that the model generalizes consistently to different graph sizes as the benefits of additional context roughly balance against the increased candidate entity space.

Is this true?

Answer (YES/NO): NO